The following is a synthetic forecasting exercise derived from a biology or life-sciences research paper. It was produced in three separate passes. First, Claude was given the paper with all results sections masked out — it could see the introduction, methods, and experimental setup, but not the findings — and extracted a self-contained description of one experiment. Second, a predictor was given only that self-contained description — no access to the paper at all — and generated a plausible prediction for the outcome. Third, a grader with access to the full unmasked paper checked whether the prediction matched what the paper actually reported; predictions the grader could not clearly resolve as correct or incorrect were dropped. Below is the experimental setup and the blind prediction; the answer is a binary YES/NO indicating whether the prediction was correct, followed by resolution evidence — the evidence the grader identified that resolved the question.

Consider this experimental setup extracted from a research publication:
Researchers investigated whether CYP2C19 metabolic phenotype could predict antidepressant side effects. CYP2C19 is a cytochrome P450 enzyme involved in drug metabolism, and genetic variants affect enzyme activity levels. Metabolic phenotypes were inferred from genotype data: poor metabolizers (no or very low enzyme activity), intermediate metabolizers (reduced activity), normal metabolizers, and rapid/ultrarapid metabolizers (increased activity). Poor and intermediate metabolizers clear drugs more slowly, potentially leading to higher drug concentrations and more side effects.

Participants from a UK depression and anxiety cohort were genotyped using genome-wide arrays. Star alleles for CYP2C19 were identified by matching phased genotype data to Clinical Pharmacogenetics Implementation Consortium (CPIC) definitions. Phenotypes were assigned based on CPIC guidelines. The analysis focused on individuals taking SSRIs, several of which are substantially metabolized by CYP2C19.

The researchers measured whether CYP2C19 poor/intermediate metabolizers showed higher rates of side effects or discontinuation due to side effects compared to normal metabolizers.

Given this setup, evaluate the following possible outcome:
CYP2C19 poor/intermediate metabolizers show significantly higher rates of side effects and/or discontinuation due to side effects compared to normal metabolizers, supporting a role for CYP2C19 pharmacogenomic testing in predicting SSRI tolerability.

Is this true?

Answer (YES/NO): NO